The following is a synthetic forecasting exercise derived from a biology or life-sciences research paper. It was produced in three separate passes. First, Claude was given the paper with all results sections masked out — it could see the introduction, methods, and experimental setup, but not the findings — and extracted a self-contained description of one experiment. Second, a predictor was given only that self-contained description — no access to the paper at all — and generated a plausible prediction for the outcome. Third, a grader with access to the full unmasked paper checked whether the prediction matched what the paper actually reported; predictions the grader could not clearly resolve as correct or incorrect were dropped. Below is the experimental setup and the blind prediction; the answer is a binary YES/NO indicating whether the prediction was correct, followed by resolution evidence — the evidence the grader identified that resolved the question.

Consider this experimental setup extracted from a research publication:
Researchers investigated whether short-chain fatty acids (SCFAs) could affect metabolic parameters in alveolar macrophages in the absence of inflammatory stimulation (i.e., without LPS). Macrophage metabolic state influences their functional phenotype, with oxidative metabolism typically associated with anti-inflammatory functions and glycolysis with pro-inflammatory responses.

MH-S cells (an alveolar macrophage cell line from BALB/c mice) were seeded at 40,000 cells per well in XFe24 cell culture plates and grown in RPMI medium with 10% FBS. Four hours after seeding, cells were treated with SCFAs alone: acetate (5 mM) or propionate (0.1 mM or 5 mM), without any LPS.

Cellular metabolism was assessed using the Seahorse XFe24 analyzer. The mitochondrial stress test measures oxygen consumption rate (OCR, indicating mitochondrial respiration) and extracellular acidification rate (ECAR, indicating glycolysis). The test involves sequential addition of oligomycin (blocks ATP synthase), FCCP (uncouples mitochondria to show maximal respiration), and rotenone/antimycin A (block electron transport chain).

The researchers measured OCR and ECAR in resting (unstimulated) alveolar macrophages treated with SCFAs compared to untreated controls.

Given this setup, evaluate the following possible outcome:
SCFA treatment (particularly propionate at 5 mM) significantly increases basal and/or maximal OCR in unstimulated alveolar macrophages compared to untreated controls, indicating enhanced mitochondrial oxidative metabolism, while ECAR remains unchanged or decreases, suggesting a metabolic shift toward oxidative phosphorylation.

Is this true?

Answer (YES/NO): NO